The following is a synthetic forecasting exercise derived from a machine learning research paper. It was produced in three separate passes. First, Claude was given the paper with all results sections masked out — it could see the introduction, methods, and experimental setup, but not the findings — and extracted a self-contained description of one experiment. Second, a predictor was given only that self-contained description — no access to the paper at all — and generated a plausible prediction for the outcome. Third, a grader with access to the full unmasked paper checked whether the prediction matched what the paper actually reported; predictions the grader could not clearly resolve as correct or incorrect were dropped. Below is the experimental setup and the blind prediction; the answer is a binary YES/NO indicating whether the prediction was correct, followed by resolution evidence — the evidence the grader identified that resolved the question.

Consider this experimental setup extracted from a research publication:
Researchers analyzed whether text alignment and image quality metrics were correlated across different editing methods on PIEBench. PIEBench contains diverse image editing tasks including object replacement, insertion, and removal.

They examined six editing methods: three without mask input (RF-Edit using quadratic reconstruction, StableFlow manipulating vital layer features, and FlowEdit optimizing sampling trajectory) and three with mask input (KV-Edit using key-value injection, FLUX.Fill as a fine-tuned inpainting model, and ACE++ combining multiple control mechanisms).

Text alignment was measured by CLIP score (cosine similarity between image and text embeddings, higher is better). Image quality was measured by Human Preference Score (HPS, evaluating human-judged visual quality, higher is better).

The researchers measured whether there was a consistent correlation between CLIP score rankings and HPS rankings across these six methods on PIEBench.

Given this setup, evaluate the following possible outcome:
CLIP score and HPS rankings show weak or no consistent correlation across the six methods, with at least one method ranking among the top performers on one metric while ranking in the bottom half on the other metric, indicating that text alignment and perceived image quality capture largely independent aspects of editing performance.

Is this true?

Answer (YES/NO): NO